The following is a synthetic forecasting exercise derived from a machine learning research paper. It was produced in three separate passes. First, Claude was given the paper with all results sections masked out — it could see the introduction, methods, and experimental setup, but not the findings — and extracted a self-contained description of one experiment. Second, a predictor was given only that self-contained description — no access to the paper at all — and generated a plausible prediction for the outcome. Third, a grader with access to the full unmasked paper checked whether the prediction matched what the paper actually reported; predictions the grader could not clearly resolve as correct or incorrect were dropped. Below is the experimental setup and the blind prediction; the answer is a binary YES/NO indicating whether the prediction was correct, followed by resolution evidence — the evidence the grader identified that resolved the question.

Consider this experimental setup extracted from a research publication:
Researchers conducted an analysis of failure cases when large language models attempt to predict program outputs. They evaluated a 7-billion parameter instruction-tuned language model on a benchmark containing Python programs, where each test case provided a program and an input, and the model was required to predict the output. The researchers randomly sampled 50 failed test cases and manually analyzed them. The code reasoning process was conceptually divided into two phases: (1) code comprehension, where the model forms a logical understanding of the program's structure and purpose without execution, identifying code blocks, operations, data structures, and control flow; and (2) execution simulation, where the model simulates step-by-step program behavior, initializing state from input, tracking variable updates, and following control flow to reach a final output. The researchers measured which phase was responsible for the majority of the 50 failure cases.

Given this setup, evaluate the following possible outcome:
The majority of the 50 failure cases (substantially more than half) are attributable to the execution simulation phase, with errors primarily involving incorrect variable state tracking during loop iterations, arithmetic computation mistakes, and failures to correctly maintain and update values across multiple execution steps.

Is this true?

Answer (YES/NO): NO